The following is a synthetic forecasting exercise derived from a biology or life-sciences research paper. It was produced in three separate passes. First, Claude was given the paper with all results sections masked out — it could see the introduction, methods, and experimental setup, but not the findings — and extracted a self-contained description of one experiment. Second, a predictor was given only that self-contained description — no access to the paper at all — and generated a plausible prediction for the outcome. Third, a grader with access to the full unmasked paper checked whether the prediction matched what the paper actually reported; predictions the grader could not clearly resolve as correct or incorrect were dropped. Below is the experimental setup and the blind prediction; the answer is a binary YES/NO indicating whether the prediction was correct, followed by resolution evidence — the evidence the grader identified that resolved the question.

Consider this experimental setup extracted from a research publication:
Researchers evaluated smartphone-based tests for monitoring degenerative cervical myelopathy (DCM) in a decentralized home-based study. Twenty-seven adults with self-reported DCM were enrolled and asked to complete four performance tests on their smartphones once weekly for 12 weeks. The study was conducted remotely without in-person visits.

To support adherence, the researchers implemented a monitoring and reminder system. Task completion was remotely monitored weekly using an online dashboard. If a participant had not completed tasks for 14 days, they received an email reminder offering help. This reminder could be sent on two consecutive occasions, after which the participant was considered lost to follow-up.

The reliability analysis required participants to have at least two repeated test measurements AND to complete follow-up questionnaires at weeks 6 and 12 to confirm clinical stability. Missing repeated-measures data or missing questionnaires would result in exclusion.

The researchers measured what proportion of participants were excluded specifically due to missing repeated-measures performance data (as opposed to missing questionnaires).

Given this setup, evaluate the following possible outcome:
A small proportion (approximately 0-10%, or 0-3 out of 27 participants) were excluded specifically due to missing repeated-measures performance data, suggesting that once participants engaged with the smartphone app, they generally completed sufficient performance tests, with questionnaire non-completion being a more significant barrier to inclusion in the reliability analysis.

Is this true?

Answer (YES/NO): YES